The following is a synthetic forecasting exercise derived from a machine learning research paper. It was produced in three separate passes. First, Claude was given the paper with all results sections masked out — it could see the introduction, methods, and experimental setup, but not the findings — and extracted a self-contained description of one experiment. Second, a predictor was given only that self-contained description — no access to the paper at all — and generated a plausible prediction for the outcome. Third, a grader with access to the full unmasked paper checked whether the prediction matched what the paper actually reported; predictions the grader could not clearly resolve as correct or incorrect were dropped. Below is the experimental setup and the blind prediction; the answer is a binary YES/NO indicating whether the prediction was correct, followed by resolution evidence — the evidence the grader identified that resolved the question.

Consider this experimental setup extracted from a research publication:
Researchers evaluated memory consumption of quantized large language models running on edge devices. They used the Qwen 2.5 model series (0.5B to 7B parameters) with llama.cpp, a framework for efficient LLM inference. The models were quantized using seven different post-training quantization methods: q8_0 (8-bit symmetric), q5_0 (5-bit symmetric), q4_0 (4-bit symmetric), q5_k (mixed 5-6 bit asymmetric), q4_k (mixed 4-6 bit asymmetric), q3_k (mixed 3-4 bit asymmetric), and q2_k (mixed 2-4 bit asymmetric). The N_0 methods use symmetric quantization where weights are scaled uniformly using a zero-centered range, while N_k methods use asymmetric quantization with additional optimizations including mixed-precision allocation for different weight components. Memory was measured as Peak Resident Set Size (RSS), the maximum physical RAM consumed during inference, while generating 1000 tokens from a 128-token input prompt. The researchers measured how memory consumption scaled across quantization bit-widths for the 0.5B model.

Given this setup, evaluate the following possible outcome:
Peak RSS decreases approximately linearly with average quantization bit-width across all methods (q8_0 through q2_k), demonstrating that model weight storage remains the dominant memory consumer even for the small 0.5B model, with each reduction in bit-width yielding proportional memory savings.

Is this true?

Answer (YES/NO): NO